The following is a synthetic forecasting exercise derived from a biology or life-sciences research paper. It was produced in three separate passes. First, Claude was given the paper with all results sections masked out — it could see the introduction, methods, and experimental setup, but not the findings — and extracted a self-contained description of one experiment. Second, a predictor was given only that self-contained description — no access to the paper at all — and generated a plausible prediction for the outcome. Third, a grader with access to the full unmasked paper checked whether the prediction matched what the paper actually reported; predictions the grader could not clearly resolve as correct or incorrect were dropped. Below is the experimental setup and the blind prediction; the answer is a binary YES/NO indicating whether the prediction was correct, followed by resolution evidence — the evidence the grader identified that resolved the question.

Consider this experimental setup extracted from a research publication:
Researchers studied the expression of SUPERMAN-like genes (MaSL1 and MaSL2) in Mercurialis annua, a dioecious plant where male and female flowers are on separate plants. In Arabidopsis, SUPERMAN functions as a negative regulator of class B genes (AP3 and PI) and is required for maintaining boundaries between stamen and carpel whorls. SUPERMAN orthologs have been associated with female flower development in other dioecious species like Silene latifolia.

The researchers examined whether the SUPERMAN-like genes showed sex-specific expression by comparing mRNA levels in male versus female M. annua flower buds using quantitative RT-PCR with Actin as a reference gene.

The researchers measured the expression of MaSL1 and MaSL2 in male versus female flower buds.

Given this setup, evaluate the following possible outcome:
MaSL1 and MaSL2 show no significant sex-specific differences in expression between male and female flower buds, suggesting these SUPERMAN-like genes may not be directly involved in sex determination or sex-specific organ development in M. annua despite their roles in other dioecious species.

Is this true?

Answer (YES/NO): NO